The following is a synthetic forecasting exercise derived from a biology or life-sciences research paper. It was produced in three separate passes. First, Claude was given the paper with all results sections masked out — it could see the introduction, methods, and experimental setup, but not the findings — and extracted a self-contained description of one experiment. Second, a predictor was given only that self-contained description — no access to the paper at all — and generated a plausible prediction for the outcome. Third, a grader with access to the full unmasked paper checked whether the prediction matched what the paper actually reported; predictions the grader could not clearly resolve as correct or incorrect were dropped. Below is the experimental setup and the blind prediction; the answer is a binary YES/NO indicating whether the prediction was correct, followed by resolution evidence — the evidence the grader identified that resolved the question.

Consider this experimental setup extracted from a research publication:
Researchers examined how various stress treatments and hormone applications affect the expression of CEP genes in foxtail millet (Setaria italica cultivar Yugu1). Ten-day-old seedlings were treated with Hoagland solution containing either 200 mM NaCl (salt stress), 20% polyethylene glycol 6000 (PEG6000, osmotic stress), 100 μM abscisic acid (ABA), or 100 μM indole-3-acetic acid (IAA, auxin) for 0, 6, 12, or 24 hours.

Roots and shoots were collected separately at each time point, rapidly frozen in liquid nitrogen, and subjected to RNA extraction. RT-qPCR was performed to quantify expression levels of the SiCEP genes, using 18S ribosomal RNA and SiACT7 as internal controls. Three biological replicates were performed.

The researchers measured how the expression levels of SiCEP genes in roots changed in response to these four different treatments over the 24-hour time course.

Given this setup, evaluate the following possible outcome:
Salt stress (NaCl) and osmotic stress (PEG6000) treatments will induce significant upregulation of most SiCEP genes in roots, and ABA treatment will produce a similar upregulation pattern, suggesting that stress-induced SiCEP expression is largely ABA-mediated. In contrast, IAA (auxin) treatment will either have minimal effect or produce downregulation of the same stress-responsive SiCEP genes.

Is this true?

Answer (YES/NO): NO